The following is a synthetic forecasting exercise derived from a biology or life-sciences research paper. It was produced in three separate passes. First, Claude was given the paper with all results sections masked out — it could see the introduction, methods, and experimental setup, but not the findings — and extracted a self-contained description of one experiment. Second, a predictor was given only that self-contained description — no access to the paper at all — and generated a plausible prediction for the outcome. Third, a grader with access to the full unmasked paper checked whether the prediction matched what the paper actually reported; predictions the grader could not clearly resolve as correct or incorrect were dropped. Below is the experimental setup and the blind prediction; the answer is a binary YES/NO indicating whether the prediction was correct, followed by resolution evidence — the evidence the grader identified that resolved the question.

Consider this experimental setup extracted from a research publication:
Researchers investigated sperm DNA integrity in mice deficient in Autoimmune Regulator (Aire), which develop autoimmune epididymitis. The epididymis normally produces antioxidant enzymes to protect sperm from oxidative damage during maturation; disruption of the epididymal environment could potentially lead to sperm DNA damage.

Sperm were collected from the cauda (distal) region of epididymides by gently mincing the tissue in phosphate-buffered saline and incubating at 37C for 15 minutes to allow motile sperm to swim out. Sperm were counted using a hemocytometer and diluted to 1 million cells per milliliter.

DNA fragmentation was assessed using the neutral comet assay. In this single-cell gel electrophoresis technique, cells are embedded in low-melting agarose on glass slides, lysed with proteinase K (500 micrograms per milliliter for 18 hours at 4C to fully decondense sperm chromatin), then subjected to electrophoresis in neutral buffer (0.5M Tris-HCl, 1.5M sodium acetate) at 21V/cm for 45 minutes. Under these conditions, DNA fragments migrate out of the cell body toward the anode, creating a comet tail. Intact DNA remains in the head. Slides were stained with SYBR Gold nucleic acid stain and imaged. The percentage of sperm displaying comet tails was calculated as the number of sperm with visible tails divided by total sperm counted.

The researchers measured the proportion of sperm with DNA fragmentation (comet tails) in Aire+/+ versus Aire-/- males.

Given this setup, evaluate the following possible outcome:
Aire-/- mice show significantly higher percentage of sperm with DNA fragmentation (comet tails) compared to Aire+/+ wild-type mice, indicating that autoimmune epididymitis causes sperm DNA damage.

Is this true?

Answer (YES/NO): YES